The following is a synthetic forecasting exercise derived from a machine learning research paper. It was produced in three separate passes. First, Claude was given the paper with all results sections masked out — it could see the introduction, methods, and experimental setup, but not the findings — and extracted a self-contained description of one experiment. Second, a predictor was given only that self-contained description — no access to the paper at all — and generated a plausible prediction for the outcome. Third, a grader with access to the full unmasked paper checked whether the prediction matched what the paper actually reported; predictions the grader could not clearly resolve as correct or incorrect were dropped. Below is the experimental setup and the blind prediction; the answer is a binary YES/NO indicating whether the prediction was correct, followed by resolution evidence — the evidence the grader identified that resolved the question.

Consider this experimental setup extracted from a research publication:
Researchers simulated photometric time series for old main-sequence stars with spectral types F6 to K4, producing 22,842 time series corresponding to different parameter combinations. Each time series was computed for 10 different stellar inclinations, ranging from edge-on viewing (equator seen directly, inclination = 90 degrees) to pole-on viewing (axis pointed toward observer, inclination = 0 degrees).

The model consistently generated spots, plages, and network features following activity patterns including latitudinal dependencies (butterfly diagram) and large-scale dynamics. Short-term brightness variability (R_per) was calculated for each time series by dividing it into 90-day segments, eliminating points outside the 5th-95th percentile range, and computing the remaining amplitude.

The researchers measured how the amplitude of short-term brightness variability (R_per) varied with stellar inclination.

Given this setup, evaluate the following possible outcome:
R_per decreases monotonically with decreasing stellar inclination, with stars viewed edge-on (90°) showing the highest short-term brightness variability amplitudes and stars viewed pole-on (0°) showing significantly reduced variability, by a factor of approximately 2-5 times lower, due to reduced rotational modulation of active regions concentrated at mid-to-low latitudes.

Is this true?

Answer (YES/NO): YES